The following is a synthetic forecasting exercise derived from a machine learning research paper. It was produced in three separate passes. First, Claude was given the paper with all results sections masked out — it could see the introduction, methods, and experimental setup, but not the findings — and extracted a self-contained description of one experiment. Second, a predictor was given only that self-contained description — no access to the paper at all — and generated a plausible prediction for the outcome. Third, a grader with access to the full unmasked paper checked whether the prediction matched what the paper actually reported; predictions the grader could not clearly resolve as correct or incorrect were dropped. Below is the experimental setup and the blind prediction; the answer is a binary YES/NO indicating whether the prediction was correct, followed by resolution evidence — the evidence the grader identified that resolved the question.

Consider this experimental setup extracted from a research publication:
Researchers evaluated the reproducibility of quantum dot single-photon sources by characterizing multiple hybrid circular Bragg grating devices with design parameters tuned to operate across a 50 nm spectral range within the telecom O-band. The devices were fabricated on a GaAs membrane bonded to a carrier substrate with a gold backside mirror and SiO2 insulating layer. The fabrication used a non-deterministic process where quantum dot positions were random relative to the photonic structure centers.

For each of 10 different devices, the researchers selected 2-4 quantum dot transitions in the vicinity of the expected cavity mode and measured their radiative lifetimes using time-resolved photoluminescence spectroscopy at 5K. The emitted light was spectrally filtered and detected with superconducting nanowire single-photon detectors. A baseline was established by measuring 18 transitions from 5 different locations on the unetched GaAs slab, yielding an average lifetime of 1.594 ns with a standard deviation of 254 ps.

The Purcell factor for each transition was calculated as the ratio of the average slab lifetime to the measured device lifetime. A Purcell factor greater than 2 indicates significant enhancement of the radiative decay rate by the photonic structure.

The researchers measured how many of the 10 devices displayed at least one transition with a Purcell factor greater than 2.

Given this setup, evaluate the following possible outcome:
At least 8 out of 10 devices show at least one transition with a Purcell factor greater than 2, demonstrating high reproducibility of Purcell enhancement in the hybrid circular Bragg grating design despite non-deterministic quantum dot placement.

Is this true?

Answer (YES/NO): YES